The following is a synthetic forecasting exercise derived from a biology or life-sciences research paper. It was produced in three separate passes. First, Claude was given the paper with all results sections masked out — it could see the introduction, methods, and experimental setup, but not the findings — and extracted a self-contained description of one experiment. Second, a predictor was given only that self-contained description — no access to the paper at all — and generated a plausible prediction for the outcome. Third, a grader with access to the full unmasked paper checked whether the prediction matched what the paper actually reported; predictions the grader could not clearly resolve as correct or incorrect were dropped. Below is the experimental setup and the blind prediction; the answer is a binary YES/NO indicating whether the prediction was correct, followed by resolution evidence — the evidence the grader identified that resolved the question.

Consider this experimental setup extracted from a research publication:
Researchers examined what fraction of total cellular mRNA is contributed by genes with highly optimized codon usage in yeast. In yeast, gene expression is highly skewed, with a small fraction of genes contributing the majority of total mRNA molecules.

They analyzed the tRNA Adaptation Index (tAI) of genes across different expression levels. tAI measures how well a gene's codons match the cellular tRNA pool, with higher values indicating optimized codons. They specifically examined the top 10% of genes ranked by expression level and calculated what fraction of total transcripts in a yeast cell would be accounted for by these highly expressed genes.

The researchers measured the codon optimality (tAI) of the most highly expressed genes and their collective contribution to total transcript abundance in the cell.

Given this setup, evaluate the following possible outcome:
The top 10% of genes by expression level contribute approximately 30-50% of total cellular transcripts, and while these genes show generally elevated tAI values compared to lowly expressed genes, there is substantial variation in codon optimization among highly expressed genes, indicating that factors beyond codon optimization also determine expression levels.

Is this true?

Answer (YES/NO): NO